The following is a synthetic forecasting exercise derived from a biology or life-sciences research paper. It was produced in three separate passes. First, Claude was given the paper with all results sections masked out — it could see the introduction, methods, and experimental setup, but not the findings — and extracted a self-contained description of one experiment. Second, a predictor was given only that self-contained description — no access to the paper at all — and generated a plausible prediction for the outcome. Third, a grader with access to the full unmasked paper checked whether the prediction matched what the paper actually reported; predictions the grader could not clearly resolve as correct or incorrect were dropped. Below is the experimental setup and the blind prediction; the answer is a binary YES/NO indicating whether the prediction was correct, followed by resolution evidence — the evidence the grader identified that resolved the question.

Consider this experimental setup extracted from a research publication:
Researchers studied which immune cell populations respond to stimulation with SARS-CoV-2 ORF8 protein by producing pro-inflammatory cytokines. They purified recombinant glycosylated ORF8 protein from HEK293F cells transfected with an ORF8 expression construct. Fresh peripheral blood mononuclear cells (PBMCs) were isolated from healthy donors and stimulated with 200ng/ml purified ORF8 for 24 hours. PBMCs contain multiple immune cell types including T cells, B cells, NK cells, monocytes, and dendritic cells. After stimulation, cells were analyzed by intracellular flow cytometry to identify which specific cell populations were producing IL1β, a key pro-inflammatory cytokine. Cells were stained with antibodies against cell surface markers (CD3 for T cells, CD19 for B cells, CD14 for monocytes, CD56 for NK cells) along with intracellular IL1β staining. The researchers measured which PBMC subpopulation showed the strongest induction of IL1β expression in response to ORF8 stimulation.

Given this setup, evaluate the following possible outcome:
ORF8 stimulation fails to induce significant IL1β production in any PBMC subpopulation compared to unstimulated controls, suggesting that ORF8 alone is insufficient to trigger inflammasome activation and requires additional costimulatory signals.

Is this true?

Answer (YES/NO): NO